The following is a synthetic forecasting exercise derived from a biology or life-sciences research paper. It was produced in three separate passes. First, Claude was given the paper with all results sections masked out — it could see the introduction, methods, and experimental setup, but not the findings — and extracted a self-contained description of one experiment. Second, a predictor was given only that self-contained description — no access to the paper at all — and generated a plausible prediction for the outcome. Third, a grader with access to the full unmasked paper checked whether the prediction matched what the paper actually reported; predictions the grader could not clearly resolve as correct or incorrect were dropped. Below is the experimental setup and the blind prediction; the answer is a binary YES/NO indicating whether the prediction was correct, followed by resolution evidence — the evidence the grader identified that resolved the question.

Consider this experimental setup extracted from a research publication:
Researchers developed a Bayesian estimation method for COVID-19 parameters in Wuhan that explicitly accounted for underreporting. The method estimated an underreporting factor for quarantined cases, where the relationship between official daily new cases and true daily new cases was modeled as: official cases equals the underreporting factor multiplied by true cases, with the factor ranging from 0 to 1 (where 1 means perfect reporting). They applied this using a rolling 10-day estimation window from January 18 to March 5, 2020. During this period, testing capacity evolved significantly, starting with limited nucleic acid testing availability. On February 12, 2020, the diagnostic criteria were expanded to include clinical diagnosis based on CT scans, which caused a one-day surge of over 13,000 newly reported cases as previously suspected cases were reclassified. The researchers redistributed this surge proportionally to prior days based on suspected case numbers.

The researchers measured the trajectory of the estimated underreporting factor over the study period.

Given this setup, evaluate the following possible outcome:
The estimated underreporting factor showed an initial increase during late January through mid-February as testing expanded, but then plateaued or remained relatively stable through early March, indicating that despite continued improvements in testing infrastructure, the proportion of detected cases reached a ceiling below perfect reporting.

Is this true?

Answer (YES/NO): NO